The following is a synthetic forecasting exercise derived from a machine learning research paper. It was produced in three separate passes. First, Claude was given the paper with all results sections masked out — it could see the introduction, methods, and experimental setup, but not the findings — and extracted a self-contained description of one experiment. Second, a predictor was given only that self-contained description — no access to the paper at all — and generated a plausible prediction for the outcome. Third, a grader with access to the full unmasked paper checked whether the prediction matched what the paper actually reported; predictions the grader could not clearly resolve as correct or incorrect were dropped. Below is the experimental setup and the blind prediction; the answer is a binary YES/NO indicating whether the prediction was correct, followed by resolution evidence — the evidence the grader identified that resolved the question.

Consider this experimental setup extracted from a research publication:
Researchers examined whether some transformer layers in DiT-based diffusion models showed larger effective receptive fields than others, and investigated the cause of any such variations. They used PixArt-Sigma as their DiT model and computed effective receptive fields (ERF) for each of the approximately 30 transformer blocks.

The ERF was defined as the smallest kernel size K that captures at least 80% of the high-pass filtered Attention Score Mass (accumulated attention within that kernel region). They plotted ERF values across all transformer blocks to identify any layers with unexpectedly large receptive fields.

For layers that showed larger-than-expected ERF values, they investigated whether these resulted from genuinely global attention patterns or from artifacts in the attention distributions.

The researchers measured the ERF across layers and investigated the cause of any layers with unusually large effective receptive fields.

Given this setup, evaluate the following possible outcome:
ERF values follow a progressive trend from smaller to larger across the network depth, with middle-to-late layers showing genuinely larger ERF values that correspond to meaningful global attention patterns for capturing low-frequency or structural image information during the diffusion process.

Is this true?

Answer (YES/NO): NO